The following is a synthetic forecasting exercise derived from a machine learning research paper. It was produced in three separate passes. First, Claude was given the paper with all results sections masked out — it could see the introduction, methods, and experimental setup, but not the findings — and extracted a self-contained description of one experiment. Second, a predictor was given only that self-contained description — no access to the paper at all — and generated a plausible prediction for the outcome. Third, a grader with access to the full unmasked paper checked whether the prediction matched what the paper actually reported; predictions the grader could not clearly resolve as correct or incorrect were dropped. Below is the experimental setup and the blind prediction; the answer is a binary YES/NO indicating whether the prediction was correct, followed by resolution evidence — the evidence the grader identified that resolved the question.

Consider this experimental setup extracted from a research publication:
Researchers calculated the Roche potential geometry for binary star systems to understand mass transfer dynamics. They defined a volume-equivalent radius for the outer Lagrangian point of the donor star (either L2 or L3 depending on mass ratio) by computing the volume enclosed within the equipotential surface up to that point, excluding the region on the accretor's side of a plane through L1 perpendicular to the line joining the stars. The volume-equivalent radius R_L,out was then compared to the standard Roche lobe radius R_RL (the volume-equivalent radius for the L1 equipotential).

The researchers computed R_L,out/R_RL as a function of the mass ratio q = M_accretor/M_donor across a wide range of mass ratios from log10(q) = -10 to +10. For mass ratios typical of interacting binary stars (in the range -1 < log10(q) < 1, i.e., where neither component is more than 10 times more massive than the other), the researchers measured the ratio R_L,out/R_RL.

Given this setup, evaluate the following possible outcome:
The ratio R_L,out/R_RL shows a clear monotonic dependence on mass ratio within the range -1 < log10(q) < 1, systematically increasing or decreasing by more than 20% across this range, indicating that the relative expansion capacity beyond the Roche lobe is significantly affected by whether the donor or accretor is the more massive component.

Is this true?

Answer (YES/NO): NO